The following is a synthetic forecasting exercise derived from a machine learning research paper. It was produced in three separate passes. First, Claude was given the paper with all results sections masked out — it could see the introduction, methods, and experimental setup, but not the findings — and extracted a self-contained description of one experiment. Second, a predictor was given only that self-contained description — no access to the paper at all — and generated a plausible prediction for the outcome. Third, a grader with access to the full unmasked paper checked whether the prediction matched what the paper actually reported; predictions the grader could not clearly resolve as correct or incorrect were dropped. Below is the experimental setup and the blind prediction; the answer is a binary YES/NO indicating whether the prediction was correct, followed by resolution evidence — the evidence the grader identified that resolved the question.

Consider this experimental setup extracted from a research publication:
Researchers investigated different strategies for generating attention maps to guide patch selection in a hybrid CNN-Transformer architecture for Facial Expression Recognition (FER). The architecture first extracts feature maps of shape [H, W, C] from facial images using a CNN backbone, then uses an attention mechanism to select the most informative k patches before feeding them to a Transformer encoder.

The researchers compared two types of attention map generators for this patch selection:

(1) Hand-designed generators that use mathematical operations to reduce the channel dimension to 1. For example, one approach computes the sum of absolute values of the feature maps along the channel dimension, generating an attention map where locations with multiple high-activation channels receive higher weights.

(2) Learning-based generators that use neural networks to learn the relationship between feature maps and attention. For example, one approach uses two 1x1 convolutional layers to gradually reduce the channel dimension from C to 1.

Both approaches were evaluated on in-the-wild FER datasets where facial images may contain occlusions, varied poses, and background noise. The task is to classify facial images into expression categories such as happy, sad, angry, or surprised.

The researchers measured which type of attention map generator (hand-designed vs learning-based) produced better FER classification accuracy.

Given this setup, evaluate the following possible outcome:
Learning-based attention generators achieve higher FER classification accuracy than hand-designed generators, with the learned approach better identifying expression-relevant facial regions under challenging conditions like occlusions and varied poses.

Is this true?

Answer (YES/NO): NO